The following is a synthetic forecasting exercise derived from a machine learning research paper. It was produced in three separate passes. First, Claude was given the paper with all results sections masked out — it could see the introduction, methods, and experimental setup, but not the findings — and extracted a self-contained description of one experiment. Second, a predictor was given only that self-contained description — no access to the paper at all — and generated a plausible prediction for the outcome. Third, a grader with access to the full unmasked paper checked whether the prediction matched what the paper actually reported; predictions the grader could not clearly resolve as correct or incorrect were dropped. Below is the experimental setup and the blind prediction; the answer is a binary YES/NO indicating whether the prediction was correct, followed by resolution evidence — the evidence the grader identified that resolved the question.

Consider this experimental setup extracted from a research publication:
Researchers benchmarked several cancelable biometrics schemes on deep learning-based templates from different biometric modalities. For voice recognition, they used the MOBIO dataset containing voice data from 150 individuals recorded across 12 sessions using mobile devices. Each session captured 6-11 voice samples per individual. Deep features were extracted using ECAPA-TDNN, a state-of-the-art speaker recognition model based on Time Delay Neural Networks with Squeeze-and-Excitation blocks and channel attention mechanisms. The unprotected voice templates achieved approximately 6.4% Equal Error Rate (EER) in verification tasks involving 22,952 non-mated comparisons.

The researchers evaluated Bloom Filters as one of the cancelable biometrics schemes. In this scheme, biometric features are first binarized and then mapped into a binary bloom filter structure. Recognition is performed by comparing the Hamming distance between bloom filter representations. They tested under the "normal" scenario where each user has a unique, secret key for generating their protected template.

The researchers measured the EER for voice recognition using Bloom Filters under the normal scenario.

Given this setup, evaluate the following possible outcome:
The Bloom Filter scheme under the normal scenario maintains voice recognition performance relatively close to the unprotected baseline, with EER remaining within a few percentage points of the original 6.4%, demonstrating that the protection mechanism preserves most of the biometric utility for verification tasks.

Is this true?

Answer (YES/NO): NO